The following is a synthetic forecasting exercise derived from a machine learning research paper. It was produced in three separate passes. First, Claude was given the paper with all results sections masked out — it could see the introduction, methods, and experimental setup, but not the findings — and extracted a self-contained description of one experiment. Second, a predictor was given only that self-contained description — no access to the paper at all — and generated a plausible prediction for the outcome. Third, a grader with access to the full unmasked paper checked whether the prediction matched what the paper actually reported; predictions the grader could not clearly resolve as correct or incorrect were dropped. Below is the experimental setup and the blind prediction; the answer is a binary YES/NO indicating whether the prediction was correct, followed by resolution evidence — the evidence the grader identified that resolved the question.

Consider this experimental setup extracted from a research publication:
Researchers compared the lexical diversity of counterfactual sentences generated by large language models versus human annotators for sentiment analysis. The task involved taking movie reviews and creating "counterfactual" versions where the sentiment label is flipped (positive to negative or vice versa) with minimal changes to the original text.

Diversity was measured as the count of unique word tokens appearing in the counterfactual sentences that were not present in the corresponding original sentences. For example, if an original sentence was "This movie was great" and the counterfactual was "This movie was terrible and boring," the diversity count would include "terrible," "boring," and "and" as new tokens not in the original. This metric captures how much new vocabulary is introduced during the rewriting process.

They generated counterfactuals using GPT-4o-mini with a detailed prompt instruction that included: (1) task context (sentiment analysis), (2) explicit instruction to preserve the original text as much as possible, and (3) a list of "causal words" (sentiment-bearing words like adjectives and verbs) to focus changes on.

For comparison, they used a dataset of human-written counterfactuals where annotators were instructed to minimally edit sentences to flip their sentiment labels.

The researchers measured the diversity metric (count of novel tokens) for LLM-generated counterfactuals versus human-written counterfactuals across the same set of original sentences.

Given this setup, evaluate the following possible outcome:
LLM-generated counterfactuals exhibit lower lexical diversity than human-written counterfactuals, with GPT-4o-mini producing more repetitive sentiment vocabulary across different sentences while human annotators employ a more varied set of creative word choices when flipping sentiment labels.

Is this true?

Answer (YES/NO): NO